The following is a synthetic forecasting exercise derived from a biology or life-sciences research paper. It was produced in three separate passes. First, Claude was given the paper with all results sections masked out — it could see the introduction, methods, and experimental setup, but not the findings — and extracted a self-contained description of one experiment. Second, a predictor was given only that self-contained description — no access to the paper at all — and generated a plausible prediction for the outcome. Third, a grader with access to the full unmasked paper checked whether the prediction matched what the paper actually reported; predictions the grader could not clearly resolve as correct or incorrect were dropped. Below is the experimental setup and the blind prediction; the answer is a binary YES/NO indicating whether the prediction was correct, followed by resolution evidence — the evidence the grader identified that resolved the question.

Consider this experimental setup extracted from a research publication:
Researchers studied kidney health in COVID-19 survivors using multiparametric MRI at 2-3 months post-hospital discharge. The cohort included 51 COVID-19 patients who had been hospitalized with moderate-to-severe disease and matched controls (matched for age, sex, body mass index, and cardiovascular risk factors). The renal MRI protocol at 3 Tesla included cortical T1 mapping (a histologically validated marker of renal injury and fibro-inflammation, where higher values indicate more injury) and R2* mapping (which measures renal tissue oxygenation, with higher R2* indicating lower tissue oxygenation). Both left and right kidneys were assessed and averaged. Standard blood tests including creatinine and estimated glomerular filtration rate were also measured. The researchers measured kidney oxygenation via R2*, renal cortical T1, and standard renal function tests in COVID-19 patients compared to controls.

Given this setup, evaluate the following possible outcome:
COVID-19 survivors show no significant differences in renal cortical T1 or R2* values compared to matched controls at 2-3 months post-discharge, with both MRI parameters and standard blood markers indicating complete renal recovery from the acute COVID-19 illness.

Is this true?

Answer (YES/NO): NO